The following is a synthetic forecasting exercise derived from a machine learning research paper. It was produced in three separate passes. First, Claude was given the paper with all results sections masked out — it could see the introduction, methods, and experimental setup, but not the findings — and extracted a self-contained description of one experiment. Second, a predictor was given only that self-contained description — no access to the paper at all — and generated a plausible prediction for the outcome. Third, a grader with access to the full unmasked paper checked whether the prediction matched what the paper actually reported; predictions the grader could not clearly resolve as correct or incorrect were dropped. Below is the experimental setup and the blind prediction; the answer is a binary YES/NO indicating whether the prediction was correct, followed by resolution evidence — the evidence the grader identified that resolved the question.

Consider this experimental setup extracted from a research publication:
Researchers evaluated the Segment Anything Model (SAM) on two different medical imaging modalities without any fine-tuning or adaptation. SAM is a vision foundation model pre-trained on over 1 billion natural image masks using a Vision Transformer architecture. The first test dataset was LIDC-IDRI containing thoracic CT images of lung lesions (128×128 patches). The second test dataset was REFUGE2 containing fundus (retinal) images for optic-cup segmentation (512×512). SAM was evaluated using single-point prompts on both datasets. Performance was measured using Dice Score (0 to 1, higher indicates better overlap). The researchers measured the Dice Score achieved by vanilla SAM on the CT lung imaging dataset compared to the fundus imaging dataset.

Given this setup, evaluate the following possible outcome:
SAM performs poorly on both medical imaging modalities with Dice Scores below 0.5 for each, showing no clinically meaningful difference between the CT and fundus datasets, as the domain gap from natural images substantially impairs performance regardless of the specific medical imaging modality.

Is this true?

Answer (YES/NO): NO